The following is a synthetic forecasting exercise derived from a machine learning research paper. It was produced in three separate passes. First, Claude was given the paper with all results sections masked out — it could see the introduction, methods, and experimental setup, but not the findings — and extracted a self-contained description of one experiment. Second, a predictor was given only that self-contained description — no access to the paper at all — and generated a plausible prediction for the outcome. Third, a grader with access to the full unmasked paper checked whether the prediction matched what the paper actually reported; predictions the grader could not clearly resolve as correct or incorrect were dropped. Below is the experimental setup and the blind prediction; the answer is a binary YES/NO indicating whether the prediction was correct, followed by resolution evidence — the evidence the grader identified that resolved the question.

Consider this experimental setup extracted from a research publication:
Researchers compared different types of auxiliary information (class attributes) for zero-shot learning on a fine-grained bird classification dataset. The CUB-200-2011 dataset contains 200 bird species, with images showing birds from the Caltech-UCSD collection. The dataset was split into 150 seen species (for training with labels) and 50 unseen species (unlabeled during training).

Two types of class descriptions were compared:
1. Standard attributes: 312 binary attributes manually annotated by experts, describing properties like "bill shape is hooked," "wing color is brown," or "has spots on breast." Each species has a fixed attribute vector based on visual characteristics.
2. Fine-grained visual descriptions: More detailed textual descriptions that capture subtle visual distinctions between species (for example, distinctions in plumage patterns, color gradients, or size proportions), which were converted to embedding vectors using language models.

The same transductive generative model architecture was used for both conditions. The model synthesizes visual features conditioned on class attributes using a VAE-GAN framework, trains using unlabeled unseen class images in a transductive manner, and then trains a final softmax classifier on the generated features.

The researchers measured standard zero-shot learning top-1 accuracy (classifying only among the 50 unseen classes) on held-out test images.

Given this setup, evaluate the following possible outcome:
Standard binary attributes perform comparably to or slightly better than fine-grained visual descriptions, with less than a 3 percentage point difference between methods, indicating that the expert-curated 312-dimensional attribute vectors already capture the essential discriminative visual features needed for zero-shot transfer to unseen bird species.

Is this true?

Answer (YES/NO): NO